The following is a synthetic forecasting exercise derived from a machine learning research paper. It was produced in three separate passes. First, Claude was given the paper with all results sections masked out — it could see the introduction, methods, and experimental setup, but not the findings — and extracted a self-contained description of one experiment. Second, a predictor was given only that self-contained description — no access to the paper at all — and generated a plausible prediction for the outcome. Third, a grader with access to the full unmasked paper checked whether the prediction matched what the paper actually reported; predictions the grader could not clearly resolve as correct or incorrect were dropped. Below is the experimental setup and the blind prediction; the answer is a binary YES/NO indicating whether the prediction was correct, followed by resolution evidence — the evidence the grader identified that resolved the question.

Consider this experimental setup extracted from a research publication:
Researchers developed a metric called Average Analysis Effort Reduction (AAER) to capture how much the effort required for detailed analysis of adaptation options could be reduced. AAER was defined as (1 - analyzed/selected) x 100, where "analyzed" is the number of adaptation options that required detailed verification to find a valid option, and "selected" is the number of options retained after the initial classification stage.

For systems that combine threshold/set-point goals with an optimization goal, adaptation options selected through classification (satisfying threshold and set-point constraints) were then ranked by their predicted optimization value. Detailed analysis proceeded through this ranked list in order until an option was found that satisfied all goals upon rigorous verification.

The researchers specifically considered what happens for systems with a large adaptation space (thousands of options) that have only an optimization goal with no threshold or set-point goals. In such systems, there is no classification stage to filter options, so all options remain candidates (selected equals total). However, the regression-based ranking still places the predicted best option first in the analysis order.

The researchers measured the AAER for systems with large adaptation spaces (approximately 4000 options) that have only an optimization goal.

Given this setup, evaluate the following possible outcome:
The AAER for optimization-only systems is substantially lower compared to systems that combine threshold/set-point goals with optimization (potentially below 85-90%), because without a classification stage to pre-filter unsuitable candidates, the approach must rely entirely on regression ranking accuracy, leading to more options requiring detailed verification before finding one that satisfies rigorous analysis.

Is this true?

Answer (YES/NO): NO